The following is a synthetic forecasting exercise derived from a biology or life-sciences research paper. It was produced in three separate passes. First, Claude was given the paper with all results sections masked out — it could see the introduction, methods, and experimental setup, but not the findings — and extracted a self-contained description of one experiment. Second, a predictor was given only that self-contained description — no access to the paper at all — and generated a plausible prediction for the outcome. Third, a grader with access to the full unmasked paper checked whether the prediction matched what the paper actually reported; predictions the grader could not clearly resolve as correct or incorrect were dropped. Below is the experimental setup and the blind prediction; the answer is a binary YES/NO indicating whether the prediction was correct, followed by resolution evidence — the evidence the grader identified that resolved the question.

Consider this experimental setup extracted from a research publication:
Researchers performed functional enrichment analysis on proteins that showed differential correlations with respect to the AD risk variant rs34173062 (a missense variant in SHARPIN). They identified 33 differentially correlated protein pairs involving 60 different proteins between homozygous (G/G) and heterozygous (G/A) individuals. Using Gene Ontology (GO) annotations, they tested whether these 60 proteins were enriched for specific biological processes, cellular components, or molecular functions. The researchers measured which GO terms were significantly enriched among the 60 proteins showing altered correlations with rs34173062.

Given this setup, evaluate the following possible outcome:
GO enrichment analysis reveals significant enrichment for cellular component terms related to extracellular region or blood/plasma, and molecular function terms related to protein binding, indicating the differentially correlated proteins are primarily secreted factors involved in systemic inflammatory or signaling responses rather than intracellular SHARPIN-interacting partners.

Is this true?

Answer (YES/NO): NO